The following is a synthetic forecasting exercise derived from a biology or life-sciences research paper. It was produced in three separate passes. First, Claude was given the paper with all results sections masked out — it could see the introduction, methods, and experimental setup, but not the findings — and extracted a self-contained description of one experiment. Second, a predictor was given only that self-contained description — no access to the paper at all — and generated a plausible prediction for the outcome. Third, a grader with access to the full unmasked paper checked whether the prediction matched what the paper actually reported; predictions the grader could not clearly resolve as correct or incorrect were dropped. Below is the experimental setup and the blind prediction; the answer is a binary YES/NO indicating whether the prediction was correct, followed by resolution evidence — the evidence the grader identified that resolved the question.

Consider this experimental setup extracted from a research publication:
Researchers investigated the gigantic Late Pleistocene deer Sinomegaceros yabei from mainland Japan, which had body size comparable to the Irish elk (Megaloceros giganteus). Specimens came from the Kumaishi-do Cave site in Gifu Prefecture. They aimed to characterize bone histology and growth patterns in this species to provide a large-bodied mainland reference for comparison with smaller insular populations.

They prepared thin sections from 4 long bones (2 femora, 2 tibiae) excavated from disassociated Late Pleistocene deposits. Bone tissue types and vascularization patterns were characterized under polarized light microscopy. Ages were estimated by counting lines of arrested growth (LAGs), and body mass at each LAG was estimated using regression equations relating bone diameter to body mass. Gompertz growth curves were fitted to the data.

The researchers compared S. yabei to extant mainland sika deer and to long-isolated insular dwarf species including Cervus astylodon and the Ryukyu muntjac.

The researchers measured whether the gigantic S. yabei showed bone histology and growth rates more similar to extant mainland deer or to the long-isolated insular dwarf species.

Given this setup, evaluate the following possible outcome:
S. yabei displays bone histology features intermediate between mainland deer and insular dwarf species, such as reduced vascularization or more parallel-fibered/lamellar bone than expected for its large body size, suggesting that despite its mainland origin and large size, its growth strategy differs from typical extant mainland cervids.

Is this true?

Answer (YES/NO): NO